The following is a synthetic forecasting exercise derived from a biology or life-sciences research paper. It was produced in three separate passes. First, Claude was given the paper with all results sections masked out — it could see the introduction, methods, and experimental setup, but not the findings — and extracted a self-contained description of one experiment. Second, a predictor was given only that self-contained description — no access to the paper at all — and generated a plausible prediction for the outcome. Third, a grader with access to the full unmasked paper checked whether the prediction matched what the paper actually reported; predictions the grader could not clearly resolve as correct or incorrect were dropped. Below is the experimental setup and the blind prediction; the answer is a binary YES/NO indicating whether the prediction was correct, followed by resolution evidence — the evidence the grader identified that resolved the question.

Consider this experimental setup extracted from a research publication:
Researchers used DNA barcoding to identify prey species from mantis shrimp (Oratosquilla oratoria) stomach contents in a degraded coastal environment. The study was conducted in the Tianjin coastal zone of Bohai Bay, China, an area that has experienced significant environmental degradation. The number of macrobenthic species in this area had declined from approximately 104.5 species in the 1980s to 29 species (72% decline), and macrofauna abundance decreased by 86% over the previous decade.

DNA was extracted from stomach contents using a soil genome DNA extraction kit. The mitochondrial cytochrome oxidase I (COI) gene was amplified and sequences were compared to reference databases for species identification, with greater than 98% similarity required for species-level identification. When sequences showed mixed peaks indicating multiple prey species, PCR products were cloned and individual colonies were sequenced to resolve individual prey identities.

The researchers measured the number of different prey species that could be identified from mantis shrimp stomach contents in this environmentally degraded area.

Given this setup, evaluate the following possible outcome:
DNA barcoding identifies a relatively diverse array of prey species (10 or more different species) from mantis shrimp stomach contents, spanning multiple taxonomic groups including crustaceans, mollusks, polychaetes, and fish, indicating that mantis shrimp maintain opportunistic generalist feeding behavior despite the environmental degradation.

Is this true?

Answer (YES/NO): NO